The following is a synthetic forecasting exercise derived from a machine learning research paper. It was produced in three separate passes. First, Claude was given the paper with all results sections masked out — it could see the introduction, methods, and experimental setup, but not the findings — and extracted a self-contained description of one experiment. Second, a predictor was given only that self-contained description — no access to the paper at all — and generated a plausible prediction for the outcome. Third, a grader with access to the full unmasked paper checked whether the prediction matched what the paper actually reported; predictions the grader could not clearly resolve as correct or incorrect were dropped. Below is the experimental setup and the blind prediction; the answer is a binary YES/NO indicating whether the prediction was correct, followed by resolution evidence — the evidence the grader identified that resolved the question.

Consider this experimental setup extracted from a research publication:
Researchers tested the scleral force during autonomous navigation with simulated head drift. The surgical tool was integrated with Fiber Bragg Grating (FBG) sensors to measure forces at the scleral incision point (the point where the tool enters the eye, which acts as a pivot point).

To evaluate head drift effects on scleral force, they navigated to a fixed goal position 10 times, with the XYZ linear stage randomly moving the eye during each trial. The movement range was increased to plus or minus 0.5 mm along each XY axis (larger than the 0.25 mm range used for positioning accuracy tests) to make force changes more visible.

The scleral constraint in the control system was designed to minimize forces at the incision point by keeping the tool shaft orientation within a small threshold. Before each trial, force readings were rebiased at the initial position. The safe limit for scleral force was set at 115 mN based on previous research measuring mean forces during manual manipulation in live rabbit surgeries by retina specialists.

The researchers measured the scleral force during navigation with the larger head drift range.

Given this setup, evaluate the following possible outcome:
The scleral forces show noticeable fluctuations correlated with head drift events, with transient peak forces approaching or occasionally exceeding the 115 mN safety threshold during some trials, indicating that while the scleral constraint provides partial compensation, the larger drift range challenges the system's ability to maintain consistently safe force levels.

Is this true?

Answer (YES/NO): NO